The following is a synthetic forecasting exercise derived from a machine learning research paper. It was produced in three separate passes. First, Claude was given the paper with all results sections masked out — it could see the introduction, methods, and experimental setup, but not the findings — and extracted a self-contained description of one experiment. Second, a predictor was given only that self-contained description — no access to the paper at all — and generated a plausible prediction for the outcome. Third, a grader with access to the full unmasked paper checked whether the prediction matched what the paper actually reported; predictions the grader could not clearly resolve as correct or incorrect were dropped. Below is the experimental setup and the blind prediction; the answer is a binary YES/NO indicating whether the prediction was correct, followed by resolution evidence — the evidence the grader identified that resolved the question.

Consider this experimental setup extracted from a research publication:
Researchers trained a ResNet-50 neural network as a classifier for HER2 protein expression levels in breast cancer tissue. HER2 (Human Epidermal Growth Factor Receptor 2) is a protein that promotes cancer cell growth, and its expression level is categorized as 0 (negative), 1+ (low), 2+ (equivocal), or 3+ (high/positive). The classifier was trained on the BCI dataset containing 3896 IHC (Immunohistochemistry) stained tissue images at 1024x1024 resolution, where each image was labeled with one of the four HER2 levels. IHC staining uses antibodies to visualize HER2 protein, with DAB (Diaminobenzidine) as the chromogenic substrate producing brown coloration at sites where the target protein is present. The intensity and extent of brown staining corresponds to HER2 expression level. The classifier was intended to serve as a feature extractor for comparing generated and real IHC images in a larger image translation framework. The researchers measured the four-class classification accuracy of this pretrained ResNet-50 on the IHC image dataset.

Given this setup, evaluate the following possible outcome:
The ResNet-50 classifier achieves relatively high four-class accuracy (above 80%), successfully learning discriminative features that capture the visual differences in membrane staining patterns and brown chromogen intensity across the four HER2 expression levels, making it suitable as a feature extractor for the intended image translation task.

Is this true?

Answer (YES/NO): YES